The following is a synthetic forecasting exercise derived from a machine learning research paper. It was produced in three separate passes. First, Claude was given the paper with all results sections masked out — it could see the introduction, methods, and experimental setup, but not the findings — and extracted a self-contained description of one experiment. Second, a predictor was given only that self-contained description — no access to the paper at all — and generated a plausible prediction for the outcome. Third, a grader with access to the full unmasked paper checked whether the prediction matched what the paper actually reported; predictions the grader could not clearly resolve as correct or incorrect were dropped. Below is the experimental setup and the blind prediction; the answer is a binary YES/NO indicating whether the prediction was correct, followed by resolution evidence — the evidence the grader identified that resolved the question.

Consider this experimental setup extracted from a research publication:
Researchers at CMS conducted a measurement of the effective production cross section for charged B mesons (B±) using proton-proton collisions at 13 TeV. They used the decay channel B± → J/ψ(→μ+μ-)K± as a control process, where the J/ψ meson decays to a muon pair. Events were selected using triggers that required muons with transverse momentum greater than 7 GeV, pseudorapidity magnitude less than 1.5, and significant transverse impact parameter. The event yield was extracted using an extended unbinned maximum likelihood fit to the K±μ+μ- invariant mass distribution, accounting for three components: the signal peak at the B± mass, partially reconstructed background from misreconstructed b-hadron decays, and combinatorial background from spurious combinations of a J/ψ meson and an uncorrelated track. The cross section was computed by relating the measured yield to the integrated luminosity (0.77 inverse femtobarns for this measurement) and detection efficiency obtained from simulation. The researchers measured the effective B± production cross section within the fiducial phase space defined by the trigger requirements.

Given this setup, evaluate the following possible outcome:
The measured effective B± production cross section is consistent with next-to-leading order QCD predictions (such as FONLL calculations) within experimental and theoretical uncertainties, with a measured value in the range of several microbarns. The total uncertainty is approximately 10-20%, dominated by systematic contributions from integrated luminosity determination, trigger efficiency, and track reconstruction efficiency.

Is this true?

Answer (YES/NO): NO